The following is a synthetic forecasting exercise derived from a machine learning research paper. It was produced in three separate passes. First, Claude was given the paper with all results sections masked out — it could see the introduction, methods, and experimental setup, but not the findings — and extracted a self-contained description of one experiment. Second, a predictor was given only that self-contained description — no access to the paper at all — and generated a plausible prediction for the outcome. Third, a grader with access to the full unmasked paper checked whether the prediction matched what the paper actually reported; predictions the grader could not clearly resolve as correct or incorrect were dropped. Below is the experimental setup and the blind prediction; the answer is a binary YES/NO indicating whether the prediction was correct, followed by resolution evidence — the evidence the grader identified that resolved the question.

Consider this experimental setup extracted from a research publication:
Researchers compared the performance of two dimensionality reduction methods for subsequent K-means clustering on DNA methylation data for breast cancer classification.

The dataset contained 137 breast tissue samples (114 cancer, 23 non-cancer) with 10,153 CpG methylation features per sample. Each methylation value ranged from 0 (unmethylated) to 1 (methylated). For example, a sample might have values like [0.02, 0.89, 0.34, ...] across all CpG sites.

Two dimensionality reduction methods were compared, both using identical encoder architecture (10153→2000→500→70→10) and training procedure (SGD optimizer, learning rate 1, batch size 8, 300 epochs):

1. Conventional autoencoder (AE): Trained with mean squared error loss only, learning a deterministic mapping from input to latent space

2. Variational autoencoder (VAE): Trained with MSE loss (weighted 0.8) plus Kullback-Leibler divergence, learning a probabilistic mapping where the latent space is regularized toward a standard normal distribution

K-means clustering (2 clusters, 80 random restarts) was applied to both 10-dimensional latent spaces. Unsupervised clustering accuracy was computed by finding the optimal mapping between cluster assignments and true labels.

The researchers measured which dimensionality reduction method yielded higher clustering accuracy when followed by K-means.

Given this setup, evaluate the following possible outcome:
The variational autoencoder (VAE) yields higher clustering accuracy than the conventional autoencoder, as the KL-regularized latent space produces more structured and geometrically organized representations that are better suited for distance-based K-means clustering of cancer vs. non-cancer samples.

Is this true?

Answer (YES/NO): NO